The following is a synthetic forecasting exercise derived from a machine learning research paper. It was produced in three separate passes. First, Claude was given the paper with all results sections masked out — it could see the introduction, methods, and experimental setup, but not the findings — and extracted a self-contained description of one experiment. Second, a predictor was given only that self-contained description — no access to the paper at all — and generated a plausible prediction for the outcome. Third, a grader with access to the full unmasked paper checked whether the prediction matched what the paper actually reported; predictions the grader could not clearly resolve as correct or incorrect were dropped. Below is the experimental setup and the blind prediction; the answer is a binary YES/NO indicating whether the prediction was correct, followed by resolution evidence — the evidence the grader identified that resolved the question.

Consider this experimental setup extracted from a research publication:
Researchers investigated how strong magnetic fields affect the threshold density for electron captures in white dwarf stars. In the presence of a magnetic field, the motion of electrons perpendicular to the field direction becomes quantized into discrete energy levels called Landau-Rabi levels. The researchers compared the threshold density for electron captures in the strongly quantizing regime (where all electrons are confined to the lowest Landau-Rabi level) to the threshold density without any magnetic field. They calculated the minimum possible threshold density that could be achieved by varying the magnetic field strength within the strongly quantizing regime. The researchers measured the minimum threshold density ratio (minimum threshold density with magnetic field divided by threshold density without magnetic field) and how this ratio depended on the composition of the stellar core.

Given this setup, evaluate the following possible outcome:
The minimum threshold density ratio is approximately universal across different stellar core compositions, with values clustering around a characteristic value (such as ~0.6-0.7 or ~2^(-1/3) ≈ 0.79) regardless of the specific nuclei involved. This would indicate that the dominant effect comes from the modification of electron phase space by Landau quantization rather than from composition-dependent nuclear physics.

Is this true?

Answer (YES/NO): YES